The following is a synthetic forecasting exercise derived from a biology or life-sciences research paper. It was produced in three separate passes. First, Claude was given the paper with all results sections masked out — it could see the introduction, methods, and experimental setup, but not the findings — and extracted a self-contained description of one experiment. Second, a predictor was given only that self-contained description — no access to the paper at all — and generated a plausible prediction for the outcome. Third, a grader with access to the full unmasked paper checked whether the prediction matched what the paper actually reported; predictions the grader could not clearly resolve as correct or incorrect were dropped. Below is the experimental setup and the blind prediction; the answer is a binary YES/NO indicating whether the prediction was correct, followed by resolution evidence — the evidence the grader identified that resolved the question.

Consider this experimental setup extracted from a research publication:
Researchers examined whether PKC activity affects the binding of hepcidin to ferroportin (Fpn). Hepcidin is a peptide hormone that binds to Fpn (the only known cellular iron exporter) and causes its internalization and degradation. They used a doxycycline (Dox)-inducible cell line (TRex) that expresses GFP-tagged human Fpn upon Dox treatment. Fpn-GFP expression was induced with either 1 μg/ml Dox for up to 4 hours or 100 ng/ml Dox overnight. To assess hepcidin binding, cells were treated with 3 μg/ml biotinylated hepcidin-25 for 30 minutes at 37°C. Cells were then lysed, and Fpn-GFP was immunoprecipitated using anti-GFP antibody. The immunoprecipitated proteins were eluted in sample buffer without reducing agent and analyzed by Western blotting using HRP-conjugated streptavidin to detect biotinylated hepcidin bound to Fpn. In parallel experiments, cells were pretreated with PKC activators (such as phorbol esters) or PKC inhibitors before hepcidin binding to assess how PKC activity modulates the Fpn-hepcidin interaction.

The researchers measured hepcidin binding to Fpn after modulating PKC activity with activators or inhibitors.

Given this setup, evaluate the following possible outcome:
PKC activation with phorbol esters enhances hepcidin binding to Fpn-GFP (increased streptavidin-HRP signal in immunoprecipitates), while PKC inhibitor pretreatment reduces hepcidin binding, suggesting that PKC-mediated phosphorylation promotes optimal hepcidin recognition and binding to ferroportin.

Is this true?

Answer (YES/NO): NO